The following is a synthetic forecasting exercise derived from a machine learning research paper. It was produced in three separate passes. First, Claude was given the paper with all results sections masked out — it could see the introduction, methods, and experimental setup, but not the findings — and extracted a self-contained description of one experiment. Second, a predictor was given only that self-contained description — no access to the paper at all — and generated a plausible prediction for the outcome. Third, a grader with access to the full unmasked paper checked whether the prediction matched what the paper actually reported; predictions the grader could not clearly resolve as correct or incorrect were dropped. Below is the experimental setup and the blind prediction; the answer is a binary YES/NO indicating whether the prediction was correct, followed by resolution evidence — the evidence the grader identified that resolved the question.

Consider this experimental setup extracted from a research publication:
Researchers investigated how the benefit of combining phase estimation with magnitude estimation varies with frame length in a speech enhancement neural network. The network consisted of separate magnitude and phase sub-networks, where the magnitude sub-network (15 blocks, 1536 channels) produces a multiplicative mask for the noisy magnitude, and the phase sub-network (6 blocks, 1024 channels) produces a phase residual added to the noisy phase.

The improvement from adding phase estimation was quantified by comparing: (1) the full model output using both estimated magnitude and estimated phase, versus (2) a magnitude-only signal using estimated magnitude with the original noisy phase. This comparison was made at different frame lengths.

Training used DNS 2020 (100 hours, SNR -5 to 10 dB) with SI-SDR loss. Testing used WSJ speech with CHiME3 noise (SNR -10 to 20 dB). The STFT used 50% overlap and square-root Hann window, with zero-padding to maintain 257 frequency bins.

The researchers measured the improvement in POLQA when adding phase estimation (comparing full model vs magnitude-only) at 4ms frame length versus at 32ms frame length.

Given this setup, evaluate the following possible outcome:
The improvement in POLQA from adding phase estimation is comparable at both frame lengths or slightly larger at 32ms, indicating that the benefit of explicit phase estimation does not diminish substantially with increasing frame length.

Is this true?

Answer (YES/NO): NO